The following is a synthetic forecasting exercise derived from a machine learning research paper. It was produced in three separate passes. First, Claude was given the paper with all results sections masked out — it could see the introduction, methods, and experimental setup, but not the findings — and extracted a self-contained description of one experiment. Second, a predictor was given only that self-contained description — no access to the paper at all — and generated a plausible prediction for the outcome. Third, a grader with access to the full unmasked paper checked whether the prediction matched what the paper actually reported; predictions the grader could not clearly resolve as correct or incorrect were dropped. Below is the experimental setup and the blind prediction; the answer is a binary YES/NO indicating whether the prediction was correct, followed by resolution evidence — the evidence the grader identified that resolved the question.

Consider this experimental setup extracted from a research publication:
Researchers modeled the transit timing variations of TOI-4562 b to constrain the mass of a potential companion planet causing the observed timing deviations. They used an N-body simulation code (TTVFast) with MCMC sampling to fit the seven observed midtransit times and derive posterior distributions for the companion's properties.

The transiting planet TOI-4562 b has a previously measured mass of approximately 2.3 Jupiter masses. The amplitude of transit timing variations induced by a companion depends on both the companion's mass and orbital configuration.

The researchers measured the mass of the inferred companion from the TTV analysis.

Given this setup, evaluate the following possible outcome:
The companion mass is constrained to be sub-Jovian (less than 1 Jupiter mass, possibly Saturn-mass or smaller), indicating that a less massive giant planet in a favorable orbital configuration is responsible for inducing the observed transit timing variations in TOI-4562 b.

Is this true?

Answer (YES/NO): NO